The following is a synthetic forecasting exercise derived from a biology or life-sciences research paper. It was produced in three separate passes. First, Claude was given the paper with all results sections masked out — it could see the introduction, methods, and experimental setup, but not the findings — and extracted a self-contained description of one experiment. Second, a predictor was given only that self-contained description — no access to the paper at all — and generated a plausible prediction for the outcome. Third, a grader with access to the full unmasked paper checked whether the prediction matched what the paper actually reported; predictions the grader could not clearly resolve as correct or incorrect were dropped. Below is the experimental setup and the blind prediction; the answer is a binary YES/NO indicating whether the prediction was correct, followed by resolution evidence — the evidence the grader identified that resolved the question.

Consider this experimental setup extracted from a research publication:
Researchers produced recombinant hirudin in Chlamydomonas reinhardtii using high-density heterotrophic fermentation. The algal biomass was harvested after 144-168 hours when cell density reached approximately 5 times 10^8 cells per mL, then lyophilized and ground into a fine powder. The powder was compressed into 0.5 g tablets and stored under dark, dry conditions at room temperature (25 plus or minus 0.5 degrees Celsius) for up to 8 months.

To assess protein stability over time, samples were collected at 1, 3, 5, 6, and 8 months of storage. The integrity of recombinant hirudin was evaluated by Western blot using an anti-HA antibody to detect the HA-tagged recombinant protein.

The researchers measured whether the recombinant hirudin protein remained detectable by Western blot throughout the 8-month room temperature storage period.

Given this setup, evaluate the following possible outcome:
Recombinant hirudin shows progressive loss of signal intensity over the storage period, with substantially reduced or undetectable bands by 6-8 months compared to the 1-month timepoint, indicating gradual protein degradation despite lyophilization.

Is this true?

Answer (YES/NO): NO